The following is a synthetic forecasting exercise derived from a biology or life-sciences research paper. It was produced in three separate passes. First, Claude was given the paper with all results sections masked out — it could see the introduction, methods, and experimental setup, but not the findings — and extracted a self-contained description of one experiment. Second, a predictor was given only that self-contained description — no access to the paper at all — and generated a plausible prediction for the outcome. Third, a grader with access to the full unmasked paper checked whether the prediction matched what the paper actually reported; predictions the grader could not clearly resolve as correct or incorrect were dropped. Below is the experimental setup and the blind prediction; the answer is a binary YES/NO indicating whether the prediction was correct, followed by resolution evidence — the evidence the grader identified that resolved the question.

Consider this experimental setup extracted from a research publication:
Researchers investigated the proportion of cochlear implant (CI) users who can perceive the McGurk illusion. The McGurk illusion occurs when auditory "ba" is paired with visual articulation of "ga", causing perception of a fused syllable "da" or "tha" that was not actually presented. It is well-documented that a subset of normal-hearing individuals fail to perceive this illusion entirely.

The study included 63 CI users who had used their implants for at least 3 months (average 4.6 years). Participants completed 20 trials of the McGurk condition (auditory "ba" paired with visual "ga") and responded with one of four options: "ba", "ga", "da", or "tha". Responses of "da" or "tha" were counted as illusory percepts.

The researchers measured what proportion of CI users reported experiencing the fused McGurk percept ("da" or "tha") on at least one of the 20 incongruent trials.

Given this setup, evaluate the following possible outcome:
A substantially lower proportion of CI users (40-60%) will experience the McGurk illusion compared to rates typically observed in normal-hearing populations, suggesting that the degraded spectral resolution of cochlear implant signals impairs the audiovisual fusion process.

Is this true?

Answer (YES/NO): NO